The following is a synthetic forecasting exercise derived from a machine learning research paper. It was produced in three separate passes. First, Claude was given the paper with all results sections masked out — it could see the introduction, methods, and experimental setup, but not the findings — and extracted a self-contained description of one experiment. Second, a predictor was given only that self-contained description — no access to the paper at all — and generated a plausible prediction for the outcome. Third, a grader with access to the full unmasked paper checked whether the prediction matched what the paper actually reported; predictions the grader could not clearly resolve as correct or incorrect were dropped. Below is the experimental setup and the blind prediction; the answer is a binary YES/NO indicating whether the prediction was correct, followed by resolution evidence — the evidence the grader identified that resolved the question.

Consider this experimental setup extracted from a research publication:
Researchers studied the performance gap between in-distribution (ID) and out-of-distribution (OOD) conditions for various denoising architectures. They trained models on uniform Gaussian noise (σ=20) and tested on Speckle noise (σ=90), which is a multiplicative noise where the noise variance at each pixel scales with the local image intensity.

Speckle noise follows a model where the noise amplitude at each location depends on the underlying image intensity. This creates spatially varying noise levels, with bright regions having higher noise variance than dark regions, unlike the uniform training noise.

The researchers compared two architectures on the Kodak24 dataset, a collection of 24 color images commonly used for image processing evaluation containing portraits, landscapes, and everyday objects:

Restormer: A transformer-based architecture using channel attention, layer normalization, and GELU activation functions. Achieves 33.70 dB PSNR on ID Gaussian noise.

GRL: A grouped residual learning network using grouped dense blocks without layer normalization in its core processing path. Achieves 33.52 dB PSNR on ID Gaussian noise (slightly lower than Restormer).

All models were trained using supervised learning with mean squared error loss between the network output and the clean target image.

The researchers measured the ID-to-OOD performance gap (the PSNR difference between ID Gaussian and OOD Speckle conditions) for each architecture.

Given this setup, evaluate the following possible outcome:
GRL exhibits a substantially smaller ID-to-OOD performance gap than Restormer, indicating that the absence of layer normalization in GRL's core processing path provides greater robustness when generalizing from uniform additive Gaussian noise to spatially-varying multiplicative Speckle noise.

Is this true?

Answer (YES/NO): YES